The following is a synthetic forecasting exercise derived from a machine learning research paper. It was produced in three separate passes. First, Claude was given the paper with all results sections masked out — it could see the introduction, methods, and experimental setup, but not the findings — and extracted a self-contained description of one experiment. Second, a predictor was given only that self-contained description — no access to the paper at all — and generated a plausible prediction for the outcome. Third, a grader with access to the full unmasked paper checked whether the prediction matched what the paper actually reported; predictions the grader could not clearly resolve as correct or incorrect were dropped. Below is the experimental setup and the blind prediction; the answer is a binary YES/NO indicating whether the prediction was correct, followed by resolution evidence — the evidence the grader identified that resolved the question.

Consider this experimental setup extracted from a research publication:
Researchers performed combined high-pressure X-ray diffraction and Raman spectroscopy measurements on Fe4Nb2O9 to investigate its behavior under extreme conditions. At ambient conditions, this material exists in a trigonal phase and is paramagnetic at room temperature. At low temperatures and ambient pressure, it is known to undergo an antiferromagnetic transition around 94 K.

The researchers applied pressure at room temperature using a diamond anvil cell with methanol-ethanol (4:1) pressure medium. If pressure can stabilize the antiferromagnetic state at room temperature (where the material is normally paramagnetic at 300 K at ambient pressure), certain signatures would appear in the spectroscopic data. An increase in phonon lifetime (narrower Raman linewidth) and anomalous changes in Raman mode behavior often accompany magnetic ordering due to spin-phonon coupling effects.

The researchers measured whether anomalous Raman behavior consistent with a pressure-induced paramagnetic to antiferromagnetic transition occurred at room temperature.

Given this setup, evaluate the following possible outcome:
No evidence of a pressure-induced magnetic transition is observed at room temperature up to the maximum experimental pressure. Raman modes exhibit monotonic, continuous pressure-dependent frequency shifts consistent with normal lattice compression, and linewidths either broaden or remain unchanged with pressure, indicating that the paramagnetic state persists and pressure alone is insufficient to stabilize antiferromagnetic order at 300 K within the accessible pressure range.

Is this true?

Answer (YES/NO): NO